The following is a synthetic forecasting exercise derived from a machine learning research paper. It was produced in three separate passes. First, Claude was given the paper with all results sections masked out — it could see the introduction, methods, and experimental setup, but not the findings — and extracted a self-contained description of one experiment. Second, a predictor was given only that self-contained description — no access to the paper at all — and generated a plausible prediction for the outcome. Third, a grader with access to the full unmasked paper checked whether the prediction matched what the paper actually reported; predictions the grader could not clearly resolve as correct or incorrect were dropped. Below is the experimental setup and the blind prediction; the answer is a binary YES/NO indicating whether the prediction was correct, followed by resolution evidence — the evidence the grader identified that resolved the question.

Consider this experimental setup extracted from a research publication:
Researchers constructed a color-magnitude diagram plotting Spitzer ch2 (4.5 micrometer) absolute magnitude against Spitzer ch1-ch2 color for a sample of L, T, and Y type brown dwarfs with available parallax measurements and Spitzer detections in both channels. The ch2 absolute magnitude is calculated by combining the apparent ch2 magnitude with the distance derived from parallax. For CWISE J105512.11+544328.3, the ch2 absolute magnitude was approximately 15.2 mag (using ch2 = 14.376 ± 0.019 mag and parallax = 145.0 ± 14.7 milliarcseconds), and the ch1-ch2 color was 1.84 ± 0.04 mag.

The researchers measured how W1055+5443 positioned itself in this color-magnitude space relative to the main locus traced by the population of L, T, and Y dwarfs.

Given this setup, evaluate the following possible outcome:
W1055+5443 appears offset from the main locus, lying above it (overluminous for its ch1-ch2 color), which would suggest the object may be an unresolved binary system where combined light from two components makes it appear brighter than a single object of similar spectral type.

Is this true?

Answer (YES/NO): NO